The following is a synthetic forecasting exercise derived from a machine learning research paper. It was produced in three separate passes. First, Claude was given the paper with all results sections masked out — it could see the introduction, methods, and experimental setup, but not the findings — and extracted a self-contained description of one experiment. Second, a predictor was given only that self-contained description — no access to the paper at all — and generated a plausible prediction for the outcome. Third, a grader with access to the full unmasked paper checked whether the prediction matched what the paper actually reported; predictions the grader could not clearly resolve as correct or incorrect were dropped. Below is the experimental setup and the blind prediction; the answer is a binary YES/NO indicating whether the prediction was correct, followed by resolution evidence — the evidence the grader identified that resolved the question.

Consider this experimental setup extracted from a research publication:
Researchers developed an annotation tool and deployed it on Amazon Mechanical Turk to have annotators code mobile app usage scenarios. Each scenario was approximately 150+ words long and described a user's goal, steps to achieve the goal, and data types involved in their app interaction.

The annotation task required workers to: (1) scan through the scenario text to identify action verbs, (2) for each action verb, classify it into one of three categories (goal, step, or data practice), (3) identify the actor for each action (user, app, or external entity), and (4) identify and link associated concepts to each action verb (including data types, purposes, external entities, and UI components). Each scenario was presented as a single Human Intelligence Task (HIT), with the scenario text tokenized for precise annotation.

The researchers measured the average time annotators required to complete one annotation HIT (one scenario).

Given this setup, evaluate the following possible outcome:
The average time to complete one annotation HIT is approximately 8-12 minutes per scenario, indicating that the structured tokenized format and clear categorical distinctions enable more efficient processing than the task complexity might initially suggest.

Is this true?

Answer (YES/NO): YES